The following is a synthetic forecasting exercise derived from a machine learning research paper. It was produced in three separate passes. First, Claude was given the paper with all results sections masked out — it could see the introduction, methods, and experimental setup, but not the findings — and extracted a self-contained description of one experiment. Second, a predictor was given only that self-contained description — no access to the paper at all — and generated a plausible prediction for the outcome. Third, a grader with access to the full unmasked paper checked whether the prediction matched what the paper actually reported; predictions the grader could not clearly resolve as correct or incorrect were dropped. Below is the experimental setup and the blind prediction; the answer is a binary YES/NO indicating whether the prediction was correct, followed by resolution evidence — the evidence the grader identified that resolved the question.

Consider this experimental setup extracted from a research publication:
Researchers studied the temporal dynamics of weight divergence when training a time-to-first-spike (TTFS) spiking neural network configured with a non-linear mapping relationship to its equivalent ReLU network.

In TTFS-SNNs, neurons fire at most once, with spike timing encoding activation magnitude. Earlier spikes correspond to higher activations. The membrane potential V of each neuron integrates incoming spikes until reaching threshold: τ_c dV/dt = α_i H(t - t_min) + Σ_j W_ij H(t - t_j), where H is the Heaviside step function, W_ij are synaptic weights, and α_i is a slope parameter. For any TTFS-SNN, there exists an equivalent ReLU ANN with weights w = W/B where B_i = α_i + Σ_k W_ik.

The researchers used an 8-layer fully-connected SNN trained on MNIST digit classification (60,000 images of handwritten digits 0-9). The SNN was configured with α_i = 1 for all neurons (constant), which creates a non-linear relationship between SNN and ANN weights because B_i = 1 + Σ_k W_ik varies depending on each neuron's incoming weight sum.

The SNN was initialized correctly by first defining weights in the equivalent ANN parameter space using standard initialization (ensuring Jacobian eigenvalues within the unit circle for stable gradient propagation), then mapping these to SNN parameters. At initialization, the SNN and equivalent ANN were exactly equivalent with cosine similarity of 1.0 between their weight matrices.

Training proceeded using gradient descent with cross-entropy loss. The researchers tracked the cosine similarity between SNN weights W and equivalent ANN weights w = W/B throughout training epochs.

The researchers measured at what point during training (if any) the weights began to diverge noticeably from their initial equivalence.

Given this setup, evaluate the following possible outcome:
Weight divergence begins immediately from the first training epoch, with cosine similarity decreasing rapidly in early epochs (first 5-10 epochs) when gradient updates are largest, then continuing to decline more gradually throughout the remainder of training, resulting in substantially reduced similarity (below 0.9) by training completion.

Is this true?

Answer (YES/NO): NO